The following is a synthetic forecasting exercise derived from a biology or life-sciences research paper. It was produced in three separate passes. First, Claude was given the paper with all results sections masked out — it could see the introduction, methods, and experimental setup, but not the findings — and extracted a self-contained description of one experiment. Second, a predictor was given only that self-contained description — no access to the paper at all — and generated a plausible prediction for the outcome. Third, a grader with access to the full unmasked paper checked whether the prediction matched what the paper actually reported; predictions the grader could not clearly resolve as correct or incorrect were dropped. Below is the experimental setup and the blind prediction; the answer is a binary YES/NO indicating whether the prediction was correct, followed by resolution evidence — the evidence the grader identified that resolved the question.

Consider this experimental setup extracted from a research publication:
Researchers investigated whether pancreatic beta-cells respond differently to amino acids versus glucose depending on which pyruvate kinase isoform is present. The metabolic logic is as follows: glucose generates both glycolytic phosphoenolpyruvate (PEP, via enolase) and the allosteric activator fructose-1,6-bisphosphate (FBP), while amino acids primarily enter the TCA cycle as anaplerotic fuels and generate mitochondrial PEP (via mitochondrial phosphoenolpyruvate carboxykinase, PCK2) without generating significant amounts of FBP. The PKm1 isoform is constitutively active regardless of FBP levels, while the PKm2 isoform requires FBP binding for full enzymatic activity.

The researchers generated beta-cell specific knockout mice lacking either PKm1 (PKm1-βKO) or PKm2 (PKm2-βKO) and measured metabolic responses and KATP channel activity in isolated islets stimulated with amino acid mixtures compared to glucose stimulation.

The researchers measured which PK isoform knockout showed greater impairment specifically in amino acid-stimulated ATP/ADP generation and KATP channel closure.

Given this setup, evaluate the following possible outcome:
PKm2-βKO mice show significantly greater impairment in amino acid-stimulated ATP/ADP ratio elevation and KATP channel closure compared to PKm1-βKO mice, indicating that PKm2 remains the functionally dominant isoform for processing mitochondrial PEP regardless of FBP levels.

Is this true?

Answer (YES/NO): NO